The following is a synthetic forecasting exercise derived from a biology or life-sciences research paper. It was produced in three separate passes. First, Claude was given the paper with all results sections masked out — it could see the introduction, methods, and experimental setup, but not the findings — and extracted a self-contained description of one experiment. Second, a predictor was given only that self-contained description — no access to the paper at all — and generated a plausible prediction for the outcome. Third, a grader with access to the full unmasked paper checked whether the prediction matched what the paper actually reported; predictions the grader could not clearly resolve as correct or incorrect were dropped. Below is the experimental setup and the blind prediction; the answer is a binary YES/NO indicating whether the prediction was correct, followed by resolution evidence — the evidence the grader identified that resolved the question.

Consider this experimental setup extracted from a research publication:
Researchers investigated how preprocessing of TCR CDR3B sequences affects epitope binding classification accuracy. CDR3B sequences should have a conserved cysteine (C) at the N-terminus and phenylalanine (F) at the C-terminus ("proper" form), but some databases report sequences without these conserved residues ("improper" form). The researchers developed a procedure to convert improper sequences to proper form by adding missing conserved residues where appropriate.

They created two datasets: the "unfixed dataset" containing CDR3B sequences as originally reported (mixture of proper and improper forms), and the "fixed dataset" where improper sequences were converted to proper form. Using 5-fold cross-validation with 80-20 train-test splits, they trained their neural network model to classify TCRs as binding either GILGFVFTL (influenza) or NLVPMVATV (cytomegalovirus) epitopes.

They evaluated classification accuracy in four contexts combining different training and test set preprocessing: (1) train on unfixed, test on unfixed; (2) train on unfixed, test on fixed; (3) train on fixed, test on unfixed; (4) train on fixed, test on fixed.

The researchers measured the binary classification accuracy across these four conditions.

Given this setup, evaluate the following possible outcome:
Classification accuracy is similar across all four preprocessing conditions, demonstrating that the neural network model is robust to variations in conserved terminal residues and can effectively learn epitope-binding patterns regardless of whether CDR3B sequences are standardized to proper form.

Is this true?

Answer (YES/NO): NO